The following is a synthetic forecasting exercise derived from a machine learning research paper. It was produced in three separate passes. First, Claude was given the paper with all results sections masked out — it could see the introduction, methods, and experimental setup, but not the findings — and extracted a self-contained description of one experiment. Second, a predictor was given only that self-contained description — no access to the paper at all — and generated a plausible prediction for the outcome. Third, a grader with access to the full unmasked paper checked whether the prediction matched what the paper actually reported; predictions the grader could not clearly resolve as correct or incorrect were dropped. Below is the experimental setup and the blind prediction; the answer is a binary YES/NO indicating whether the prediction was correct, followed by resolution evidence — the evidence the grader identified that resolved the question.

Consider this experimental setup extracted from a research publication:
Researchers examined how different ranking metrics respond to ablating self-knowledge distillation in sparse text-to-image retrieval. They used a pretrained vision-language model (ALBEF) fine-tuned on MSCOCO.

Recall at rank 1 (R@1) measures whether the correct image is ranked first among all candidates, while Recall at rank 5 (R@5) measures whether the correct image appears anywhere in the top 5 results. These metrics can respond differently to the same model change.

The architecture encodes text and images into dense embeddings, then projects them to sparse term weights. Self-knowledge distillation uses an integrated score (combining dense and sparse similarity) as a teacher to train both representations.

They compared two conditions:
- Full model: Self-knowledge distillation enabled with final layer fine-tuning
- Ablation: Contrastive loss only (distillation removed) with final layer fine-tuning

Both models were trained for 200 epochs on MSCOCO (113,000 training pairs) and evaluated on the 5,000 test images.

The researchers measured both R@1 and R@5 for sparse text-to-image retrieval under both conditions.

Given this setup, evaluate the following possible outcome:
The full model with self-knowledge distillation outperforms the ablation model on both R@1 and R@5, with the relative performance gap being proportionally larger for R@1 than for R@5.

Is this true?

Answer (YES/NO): YES